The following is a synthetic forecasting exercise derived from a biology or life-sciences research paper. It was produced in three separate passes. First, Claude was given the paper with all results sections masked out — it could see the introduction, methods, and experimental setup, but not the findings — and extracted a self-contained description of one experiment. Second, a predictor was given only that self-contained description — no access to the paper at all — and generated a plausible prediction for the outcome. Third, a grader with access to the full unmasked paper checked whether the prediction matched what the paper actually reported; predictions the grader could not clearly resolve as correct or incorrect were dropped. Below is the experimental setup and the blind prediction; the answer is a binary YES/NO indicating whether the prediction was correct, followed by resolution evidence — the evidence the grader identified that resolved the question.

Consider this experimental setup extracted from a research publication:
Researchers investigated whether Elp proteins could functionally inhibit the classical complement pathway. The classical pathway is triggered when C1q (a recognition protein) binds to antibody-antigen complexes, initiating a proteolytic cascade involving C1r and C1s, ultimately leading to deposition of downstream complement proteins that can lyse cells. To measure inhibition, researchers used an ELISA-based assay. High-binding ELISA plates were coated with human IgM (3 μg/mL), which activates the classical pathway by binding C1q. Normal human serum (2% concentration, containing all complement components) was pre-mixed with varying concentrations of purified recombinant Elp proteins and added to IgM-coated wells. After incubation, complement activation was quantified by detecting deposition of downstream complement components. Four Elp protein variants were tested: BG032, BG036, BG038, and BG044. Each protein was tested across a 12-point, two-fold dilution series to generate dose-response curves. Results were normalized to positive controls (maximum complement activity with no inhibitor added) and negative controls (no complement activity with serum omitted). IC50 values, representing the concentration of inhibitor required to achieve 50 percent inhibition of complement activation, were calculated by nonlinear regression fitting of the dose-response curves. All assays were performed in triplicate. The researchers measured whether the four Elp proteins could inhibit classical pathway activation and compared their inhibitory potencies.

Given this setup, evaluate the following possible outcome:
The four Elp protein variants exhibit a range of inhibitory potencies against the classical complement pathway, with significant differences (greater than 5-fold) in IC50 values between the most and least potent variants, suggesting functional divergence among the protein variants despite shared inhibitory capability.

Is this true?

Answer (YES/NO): YES